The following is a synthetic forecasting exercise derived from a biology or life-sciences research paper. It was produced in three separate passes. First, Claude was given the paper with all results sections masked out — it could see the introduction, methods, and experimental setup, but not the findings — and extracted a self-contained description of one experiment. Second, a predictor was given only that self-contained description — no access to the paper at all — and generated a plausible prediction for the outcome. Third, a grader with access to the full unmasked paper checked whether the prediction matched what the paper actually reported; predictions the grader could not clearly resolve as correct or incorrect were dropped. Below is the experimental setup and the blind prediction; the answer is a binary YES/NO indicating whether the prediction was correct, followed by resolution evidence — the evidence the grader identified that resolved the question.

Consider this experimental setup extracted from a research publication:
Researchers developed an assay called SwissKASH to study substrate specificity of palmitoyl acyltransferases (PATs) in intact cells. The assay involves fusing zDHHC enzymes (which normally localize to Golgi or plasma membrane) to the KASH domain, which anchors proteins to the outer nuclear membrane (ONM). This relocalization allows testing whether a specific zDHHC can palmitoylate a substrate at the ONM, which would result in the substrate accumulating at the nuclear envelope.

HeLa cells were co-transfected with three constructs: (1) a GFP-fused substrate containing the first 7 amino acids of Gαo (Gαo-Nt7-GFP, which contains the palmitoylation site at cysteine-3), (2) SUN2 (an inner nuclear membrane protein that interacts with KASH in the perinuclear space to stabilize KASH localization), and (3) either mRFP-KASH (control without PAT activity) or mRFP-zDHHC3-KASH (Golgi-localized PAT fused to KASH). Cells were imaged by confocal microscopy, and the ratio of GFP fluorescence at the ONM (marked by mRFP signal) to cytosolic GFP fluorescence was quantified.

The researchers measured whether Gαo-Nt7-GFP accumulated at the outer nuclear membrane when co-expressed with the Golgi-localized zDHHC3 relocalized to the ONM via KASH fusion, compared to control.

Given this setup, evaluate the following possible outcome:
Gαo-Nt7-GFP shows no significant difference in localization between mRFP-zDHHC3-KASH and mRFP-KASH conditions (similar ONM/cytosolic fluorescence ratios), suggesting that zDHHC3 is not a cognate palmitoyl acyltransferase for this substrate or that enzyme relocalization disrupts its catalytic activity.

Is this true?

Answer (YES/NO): NO